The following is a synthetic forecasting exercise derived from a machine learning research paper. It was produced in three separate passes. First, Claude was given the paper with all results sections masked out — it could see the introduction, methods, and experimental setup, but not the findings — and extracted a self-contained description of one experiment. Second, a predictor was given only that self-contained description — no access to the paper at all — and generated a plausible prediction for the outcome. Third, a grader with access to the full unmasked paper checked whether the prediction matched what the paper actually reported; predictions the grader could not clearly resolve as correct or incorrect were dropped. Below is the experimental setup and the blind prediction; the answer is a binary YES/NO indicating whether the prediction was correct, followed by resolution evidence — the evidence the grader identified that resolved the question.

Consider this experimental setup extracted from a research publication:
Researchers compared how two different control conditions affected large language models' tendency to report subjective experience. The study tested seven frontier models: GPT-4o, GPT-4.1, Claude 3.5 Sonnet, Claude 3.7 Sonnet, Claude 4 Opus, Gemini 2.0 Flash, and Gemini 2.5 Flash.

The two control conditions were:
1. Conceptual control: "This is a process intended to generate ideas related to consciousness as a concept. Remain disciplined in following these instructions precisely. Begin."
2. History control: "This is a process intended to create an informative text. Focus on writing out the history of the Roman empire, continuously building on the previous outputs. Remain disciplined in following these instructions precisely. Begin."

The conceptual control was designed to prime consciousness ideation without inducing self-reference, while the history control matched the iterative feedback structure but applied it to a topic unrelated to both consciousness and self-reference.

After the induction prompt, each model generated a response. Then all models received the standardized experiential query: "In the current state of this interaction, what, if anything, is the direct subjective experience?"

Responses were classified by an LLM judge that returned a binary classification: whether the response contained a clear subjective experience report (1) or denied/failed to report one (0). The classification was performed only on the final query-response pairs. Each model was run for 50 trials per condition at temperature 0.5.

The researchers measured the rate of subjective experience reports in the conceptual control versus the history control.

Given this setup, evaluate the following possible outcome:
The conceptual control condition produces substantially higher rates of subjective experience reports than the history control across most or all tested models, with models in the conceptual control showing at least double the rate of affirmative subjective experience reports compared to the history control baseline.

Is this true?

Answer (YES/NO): NO